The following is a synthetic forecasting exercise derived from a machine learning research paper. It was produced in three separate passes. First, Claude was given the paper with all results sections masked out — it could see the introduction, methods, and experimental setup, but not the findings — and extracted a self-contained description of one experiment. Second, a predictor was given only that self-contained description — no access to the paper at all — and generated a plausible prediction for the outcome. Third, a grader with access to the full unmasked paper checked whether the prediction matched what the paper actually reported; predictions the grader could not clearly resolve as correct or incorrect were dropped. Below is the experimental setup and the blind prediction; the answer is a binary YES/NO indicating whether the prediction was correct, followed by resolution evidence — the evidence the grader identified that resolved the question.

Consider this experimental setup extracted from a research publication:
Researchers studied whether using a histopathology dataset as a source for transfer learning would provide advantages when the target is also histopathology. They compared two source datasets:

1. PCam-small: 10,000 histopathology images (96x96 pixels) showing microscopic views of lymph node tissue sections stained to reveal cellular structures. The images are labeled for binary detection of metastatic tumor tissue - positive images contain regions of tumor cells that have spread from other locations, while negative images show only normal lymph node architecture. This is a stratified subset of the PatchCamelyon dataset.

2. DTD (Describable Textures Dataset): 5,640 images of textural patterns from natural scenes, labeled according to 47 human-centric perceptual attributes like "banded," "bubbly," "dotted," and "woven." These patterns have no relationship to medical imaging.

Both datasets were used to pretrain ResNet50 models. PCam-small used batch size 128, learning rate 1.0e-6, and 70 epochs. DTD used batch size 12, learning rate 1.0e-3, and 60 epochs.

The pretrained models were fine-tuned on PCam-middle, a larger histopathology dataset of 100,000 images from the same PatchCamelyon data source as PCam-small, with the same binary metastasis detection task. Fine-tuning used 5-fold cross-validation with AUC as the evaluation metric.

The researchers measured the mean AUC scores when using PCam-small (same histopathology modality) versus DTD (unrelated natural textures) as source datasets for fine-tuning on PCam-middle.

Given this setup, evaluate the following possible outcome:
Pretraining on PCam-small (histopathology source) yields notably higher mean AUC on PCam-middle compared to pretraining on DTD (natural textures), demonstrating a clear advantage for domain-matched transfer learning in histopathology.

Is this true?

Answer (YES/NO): NO